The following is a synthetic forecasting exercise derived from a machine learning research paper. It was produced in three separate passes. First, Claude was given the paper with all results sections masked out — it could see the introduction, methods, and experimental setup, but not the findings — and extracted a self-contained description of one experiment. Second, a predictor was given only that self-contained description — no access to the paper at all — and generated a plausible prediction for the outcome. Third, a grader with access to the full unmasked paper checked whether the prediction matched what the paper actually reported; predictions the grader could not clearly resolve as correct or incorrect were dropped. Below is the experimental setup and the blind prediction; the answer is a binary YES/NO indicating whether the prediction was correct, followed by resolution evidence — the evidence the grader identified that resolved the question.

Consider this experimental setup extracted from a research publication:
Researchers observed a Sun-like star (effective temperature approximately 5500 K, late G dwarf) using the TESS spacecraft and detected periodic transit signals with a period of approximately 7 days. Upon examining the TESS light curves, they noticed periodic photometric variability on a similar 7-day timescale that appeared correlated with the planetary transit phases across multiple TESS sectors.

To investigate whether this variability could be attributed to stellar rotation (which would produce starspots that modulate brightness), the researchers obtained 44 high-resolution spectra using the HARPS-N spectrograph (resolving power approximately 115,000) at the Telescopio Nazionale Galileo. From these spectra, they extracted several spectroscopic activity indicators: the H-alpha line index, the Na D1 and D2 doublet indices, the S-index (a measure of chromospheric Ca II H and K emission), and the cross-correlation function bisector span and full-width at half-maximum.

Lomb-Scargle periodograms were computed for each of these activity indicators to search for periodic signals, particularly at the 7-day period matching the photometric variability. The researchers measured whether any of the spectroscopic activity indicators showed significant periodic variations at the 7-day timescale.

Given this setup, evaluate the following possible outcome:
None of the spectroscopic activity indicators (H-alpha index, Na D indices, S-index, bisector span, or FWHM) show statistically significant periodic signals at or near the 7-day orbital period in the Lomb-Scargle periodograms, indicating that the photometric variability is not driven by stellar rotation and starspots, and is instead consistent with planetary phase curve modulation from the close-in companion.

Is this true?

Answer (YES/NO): NO